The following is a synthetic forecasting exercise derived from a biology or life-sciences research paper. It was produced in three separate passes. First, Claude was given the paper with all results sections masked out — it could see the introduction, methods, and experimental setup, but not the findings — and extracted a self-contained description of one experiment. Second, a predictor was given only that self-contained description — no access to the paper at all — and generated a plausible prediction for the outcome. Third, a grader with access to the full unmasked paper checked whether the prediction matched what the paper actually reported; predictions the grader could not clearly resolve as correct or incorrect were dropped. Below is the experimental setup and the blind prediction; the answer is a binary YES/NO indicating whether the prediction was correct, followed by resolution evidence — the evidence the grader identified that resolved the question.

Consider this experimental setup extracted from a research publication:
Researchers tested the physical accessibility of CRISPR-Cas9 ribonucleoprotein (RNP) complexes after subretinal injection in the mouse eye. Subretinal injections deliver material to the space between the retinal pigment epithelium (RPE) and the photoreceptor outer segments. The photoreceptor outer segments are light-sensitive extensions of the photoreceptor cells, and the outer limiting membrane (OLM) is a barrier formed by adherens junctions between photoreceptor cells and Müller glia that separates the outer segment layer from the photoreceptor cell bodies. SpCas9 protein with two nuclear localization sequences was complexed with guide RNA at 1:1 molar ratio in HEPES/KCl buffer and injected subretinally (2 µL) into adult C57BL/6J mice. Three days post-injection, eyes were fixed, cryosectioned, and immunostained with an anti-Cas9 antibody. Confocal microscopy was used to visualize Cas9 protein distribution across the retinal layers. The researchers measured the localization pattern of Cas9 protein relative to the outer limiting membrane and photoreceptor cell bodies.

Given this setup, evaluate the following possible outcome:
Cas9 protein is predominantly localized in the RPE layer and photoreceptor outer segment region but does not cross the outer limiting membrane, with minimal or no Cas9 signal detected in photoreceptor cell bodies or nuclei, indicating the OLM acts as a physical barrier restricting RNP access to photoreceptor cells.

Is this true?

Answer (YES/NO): YES